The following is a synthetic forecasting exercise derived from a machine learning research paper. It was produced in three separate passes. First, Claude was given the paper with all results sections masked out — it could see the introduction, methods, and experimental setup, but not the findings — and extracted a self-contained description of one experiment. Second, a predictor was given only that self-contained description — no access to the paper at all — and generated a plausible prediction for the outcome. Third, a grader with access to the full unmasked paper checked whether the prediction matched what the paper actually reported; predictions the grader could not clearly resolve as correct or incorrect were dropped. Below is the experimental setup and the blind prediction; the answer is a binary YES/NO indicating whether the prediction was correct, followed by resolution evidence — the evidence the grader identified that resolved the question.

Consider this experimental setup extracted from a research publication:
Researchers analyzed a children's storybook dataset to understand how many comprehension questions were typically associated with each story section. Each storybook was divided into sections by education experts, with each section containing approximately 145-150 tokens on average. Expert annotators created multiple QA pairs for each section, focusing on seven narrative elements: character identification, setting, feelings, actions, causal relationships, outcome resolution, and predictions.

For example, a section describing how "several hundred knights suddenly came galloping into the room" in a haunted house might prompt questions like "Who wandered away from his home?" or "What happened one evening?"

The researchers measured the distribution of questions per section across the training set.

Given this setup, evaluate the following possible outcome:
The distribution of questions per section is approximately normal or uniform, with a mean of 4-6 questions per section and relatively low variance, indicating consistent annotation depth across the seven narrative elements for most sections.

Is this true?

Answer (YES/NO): NO